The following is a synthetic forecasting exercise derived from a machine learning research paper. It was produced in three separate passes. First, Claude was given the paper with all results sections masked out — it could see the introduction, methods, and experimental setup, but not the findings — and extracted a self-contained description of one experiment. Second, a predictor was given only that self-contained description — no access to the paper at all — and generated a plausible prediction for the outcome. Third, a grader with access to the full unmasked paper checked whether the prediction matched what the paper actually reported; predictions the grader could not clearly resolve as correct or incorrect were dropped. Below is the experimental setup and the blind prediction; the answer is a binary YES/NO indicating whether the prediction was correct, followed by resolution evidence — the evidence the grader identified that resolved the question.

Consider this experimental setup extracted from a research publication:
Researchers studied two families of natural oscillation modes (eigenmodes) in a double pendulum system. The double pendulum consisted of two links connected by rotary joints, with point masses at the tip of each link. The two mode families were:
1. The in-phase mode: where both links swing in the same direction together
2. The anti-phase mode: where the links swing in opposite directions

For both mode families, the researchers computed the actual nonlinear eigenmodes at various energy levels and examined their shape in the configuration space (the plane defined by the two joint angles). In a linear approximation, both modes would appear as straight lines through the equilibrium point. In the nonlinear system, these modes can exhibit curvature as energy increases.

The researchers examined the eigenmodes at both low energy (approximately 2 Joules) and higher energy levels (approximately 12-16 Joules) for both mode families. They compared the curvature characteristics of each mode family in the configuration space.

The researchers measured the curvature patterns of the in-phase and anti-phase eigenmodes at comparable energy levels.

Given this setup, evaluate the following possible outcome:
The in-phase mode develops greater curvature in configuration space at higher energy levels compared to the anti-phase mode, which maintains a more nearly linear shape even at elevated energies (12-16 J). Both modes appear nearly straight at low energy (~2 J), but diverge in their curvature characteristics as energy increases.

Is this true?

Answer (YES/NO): YES